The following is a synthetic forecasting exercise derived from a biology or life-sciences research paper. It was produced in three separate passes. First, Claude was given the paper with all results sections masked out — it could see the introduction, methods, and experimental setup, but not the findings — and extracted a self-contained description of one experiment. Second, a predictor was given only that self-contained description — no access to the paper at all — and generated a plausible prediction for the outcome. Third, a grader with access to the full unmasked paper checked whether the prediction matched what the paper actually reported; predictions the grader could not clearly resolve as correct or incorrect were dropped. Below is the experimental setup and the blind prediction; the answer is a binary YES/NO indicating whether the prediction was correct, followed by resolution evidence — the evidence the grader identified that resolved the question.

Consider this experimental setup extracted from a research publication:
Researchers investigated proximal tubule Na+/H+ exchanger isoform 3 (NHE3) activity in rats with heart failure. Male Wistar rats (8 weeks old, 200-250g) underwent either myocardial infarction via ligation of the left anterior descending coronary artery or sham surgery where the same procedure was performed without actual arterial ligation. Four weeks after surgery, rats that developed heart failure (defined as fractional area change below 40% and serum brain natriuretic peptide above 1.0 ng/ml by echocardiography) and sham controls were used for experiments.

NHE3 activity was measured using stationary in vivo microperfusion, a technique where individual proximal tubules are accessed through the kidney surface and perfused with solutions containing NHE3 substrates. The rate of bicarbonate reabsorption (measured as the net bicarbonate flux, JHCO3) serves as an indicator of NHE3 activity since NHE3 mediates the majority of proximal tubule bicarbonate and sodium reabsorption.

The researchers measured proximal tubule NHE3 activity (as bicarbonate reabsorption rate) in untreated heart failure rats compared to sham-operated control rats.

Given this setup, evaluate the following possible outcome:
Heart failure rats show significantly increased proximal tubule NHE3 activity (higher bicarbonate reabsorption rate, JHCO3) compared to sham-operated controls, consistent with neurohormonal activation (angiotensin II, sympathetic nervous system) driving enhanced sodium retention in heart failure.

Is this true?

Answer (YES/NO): YES